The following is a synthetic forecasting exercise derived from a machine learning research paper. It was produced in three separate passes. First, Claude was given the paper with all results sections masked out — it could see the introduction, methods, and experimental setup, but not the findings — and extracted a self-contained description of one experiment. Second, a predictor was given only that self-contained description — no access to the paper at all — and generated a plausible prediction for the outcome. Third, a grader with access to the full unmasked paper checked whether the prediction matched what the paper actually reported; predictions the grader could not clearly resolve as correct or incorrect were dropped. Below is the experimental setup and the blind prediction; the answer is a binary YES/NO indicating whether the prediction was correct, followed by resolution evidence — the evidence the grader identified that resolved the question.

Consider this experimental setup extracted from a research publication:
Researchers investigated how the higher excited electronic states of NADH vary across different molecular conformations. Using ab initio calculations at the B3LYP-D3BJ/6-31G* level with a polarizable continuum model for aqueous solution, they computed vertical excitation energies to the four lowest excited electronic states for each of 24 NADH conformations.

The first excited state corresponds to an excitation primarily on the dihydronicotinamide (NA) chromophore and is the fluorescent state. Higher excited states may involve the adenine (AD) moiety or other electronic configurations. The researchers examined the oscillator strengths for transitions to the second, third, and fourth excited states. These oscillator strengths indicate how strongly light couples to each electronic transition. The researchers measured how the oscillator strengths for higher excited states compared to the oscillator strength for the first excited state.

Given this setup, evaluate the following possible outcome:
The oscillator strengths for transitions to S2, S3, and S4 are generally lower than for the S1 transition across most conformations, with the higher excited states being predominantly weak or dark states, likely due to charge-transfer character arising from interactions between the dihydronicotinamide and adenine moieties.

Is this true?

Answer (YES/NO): NO